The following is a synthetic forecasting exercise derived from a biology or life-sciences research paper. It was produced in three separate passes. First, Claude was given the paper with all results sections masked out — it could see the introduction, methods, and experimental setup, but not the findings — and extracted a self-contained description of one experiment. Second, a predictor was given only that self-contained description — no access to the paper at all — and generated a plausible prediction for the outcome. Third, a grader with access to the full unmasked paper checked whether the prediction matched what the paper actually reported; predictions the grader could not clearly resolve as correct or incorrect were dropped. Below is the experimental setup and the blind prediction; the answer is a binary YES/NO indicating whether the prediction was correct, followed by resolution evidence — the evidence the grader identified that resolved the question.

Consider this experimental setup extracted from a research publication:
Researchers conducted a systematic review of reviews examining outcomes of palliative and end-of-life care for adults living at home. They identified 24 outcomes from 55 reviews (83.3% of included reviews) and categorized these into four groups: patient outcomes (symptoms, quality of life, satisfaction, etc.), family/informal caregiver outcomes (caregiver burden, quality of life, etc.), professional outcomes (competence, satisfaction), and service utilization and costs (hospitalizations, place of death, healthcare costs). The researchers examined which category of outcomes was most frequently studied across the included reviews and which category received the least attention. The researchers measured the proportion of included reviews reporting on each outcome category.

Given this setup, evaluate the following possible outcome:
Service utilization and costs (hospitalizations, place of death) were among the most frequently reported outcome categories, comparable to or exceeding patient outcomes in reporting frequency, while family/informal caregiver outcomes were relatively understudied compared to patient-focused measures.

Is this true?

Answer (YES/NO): NO